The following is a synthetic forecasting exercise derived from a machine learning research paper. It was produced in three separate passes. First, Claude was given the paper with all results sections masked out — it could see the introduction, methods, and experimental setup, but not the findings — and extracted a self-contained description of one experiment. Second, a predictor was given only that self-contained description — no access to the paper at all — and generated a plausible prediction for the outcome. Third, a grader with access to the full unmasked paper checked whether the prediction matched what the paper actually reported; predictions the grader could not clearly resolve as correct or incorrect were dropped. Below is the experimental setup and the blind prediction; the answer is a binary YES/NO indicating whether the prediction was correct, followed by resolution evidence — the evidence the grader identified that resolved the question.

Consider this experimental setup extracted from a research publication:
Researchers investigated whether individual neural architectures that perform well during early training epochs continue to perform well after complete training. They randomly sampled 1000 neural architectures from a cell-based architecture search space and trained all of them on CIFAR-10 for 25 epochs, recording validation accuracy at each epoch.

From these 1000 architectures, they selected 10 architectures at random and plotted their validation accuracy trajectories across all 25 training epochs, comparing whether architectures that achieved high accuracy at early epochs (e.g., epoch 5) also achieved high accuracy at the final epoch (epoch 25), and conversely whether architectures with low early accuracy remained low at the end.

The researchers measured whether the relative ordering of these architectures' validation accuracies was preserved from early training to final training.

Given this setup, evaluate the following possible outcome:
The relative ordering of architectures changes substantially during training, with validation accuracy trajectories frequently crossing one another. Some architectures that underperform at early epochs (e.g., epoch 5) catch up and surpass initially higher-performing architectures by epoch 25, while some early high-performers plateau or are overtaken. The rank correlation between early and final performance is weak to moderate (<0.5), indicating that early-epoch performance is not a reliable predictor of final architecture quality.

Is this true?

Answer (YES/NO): NO